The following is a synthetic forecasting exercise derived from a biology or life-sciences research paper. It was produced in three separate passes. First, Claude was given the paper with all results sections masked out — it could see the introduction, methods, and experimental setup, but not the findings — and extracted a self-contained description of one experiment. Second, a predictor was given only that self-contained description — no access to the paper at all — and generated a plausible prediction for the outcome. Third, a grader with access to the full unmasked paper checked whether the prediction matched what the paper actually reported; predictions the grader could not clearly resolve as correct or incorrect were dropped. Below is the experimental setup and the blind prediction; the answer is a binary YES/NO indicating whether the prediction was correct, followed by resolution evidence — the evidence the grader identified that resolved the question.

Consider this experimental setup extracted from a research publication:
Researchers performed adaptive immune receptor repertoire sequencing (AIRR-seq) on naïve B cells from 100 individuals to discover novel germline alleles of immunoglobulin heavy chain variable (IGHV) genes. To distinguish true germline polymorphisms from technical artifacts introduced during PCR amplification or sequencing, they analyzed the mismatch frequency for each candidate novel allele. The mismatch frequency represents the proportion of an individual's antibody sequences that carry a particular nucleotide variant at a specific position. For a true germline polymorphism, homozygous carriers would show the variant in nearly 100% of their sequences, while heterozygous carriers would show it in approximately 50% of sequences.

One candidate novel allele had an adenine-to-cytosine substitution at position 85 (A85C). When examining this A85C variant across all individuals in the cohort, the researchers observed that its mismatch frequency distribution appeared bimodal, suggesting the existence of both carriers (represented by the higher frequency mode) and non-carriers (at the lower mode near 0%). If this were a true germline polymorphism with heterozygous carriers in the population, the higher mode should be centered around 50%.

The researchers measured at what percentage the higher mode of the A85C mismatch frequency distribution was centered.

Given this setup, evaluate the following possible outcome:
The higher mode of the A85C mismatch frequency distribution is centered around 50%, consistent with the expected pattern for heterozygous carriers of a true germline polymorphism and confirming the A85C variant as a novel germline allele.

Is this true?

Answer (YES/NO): NO